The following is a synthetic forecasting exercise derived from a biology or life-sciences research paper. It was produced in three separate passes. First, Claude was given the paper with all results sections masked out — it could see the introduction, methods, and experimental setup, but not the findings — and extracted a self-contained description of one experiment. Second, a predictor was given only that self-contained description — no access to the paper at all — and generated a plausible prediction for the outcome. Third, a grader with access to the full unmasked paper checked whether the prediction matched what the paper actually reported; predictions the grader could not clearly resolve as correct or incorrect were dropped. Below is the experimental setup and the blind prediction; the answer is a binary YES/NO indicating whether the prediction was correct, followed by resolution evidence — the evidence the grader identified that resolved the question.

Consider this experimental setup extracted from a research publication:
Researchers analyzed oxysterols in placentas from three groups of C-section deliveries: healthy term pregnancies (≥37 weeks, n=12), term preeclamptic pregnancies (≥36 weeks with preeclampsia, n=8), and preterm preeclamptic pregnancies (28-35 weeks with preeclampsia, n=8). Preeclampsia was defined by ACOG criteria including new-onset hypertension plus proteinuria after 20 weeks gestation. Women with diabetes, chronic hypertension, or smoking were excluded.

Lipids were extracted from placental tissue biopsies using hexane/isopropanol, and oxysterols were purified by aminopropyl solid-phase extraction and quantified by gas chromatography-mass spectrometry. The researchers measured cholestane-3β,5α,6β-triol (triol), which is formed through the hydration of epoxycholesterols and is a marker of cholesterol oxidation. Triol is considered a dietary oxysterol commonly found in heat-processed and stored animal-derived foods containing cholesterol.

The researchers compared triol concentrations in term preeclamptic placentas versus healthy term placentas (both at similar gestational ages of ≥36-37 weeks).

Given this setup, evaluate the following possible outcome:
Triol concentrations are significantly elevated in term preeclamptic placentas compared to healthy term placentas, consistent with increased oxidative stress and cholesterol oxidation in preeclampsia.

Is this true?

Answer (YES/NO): YES